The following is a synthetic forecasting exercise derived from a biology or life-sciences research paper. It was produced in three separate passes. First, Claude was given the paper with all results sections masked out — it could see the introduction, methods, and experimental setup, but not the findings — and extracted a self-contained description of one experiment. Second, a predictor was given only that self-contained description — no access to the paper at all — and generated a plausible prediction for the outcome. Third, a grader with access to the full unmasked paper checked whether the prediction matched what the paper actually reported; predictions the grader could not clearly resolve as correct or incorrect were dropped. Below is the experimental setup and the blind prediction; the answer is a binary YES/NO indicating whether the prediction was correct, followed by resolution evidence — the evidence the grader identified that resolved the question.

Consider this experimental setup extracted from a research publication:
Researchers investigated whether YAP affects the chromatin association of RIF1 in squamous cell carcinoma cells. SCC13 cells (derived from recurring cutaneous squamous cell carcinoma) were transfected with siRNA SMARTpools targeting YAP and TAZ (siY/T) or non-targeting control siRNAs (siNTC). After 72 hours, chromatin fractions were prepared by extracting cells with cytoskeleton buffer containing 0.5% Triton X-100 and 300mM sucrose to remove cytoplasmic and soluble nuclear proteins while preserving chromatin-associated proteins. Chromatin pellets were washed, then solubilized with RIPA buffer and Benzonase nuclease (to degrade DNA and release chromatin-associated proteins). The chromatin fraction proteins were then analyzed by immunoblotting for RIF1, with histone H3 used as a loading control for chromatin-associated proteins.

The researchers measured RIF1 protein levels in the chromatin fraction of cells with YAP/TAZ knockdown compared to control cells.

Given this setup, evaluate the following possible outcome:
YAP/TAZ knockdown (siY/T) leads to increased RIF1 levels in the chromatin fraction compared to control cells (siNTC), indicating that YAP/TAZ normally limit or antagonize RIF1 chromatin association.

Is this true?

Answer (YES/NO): NO